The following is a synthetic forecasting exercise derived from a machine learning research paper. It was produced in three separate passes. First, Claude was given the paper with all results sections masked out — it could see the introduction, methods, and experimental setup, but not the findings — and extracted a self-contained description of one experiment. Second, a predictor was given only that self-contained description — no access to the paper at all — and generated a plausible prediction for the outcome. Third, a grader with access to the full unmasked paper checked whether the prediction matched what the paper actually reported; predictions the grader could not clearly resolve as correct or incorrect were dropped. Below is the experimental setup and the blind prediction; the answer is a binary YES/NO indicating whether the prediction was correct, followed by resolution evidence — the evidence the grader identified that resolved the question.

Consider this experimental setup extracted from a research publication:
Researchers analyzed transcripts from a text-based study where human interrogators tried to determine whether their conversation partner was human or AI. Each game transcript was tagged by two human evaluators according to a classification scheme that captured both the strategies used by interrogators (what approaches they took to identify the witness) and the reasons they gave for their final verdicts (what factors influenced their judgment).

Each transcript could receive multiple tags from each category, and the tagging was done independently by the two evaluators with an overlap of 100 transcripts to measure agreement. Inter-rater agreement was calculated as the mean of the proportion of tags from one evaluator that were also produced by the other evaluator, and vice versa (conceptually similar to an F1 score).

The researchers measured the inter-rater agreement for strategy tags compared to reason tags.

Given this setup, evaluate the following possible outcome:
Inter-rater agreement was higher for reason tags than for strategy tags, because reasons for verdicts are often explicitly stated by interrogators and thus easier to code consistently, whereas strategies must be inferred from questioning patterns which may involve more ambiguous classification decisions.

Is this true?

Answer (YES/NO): NO